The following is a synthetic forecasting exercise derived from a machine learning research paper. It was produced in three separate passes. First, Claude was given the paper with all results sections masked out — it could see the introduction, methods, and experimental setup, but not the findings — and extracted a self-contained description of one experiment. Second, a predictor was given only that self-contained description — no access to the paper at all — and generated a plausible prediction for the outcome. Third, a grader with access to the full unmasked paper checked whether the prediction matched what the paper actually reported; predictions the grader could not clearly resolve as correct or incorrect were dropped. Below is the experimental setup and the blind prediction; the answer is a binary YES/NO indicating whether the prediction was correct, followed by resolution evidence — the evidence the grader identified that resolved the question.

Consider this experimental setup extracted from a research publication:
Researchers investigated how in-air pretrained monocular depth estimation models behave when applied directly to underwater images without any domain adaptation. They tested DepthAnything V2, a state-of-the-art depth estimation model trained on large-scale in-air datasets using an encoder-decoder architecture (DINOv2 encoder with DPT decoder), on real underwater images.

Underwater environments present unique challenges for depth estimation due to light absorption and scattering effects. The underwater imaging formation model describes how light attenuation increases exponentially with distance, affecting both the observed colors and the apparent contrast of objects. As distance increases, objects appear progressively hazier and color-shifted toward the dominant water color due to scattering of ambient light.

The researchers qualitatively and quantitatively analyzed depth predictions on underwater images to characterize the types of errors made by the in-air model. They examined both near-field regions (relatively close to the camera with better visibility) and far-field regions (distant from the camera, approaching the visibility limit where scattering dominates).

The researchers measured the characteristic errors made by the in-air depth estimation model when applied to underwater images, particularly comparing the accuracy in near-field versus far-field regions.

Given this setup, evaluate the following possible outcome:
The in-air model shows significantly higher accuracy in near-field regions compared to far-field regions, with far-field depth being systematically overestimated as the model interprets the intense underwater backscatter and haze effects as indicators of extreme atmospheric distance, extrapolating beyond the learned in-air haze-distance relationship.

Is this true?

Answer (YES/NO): YES